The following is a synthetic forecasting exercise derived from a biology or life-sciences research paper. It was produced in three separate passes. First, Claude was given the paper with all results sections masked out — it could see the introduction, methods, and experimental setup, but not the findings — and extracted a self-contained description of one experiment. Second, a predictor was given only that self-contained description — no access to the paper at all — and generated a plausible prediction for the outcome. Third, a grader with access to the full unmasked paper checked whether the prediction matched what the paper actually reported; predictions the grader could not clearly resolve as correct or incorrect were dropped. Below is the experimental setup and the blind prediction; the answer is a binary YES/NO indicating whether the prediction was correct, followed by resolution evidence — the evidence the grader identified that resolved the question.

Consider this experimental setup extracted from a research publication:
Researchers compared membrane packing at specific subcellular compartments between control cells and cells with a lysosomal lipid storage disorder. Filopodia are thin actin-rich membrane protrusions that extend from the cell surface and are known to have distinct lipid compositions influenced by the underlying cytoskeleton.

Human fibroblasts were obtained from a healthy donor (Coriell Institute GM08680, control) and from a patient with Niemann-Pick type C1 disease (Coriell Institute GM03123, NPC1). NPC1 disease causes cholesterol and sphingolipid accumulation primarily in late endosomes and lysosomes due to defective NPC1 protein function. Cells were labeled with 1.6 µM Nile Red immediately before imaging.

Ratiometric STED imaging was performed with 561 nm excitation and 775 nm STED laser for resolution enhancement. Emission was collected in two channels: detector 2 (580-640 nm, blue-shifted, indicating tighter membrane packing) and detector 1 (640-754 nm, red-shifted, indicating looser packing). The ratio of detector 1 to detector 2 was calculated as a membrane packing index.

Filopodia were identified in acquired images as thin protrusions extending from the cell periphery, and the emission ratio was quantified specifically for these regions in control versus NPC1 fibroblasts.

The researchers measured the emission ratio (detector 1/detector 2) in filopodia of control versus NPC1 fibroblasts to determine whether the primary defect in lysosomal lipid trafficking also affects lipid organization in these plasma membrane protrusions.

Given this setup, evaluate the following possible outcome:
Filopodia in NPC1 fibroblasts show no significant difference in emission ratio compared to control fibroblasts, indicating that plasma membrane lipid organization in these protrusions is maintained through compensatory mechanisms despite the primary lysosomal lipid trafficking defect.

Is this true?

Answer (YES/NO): YES